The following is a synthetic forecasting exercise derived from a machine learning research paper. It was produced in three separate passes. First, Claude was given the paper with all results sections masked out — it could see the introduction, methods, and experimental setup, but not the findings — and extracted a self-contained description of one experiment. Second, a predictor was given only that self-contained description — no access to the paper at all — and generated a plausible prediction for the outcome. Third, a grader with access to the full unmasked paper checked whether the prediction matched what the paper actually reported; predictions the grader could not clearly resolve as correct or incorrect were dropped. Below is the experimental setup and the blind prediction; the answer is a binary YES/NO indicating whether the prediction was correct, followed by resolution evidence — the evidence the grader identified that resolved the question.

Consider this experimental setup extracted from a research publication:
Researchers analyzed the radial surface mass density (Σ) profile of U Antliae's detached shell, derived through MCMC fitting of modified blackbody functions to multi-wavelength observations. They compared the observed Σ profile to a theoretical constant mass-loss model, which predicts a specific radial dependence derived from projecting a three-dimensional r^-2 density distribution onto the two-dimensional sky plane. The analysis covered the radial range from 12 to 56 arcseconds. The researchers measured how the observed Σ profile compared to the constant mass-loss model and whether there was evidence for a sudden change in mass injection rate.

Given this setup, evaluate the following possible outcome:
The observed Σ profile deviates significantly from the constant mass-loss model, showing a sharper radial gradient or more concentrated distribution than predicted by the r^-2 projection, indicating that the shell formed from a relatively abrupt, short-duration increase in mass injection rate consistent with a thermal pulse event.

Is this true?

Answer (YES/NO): NO